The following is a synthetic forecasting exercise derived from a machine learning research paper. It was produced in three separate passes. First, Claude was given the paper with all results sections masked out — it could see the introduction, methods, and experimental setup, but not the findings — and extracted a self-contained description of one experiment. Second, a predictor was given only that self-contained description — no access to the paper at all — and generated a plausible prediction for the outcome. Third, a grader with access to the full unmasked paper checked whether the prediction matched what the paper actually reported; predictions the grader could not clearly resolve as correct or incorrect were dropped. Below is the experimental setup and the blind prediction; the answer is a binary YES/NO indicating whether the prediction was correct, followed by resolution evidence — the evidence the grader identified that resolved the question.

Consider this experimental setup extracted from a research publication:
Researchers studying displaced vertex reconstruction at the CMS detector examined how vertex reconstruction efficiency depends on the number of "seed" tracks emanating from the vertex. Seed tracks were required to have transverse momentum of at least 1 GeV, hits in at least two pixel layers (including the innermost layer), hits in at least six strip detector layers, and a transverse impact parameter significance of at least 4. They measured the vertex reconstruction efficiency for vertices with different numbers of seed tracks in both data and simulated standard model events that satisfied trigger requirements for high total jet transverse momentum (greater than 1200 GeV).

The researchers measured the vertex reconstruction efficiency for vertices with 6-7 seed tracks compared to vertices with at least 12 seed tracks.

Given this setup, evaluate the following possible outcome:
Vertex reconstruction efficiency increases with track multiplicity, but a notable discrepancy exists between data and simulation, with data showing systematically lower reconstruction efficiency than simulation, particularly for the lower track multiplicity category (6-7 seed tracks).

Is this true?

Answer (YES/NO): NO